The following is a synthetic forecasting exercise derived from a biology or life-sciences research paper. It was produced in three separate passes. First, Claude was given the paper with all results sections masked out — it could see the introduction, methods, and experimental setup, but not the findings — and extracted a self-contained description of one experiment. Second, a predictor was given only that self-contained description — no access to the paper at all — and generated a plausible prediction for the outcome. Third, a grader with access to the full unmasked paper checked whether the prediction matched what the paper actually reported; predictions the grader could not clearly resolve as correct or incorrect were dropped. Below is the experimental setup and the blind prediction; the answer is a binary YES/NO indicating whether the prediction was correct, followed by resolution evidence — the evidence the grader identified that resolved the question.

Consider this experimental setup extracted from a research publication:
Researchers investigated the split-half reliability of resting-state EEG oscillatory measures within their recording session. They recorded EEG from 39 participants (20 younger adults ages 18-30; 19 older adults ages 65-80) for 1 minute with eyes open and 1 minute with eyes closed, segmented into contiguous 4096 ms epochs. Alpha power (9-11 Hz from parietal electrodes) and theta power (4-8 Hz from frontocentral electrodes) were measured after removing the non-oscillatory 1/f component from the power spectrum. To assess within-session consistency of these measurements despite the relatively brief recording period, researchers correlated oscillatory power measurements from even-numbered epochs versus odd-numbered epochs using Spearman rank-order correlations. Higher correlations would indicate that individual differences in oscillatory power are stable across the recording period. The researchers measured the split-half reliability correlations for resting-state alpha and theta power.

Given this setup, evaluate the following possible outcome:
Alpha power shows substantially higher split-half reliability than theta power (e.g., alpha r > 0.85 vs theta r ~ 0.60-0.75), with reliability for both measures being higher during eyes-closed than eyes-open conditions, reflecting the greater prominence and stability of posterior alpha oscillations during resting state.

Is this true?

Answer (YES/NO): NO